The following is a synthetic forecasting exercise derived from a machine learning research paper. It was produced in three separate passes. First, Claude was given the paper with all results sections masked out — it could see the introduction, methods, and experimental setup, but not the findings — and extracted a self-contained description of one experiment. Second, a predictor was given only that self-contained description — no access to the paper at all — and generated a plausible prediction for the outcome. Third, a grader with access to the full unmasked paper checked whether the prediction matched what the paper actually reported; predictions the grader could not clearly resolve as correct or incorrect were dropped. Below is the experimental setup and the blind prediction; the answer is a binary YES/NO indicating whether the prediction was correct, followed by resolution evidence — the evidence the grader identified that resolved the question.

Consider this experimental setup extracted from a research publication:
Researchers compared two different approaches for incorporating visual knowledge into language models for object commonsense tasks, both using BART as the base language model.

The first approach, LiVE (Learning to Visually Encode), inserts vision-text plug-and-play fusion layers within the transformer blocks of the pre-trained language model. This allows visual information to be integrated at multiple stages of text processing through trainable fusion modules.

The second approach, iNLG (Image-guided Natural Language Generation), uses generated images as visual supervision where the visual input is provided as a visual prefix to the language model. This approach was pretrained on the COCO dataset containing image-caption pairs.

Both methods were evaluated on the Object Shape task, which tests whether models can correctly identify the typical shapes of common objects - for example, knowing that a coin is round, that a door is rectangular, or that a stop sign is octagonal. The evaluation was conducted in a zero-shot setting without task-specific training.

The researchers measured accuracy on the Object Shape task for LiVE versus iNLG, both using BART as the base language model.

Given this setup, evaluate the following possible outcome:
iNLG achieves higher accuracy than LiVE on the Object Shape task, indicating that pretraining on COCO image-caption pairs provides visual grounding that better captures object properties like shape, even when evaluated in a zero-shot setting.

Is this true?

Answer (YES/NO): NO